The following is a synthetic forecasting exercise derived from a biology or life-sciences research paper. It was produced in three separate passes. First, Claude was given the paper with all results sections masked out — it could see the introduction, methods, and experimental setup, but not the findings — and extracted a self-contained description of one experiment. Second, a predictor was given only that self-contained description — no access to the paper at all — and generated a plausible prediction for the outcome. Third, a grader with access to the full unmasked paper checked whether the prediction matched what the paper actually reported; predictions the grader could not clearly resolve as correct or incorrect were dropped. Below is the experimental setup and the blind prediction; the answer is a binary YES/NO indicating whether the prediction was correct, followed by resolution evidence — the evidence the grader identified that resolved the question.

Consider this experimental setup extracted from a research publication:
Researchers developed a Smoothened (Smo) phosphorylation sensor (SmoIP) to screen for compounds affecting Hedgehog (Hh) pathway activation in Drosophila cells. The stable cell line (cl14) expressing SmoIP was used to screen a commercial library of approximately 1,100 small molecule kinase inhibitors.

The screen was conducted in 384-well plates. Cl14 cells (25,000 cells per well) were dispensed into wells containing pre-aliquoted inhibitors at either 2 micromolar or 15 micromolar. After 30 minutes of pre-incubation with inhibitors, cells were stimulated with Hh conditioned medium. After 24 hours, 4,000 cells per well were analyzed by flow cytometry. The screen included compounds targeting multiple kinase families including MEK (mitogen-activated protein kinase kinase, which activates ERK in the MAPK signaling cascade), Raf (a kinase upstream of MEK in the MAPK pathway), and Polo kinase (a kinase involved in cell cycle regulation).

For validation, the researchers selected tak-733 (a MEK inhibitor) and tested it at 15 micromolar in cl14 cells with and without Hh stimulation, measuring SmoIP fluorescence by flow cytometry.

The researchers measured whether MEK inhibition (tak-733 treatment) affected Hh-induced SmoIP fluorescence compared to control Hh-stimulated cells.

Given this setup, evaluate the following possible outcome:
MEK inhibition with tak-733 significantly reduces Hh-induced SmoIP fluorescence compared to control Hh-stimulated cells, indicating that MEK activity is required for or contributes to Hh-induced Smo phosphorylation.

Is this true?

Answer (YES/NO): NO